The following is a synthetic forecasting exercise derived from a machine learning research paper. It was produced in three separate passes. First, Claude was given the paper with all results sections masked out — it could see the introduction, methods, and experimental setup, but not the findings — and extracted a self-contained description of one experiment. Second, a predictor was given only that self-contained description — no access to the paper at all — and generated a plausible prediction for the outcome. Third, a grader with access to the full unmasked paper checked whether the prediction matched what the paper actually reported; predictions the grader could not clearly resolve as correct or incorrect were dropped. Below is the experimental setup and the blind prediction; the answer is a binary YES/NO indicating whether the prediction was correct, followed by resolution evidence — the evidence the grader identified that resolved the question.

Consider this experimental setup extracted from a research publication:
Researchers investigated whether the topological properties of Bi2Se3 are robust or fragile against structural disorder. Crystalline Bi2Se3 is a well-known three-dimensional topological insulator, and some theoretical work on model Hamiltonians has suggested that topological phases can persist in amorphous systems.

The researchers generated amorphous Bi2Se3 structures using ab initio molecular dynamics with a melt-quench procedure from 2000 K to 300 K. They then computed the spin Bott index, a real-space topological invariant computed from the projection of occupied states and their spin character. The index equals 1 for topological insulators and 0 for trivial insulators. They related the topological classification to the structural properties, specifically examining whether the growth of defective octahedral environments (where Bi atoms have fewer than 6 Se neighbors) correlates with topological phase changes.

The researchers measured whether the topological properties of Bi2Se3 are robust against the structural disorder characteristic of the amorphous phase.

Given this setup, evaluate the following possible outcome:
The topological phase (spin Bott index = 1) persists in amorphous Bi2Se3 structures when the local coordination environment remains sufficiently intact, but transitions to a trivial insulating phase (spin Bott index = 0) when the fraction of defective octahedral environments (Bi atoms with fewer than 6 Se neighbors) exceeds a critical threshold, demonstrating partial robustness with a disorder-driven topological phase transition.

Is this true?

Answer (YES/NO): NO